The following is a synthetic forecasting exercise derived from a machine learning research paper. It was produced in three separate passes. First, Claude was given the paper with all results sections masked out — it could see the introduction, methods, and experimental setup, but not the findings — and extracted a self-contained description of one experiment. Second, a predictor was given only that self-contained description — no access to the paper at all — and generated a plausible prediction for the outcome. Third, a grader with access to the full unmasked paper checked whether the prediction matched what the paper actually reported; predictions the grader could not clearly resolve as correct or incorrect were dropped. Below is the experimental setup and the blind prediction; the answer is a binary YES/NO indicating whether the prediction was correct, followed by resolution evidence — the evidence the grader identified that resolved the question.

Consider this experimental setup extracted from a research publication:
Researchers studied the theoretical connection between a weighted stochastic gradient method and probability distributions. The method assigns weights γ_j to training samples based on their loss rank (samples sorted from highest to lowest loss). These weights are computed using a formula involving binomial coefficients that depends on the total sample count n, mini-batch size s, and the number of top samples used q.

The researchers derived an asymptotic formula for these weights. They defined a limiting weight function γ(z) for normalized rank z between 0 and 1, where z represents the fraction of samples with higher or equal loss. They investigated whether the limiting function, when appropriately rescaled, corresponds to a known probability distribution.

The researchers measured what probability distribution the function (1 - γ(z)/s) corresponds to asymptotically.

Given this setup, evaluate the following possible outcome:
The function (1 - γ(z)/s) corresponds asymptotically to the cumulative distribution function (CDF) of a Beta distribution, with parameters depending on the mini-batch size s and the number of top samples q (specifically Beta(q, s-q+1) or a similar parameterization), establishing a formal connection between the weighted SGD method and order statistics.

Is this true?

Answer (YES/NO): NO